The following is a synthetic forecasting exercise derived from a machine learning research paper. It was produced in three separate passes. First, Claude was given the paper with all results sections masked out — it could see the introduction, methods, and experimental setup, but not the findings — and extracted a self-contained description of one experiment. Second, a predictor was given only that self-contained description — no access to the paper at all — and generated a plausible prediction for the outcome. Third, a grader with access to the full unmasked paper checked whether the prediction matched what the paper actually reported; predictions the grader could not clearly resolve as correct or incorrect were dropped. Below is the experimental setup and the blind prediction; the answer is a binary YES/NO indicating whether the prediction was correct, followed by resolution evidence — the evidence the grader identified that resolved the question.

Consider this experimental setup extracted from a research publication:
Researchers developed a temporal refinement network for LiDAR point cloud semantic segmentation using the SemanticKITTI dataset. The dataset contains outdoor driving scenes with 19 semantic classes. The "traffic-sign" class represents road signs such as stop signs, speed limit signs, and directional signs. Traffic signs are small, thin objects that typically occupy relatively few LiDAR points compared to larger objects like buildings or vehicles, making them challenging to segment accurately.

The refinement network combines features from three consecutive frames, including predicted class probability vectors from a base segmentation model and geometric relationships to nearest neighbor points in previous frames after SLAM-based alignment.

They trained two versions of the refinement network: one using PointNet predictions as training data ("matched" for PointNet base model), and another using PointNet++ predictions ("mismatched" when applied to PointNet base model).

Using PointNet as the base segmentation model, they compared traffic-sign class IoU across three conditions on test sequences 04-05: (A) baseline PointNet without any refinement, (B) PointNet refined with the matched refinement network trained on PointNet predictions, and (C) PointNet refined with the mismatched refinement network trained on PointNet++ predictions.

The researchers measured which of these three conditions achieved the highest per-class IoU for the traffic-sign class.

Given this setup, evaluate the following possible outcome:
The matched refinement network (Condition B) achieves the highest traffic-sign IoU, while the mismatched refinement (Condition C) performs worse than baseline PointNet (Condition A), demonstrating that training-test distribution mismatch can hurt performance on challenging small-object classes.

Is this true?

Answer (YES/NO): NO